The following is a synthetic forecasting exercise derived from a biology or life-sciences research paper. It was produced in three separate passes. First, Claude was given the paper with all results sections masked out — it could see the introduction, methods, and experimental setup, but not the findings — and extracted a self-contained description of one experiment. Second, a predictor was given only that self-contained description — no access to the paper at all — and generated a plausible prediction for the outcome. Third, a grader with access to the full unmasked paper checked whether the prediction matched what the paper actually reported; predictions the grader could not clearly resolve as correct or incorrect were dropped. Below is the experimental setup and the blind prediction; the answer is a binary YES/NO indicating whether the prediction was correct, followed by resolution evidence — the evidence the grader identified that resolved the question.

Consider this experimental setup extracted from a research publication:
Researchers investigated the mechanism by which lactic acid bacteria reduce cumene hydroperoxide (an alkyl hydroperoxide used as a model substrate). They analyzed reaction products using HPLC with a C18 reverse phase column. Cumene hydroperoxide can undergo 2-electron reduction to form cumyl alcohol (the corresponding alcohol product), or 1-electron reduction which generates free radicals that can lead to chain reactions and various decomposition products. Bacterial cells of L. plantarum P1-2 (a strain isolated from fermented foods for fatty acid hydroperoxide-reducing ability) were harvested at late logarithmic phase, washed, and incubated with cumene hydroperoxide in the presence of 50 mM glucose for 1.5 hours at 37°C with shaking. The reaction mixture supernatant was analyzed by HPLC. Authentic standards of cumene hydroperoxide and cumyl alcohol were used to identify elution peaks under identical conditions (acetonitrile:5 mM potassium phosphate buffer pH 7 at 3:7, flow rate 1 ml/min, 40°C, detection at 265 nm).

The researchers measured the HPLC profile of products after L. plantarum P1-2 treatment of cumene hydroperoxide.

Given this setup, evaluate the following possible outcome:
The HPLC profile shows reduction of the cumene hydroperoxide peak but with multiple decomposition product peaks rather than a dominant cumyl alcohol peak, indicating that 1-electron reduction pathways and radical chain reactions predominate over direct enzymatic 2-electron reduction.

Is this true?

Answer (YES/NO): NO